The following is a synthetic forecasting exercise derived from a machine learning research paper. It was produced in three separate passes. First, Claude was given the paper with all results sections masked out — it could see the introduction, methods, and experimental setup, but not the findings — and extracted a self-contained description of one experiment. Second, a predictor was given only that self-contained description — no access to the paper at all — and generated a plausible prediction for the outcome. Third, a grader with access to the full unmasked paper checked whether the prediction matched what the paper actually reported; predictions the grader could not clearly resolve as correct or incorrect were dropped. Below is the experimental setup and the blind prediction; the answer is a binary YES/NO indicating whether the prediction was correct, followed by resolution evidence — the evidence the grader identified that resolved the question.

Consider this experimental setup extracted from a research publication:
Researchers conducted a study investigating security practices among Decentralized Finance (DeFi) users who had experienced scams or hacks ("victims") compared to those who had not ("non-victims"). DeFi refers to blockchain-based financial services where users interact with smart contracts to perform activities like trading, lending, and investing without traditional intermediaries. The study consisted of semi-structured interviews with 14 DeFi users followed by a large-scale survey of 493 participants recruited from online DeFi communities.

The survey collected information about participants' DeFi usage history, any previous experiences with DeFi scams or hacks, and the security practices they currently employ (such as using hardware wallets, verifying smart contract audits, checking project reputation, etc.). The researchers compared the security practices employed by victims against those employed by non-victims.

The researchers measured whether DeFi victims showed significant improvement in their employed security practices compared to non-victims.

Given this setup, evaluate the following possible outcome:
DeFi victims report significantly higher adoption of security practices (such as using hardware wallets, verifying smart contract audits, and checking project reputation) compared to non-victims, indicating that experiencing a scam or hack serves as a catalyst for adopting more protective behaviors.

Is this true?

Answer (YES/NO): NO